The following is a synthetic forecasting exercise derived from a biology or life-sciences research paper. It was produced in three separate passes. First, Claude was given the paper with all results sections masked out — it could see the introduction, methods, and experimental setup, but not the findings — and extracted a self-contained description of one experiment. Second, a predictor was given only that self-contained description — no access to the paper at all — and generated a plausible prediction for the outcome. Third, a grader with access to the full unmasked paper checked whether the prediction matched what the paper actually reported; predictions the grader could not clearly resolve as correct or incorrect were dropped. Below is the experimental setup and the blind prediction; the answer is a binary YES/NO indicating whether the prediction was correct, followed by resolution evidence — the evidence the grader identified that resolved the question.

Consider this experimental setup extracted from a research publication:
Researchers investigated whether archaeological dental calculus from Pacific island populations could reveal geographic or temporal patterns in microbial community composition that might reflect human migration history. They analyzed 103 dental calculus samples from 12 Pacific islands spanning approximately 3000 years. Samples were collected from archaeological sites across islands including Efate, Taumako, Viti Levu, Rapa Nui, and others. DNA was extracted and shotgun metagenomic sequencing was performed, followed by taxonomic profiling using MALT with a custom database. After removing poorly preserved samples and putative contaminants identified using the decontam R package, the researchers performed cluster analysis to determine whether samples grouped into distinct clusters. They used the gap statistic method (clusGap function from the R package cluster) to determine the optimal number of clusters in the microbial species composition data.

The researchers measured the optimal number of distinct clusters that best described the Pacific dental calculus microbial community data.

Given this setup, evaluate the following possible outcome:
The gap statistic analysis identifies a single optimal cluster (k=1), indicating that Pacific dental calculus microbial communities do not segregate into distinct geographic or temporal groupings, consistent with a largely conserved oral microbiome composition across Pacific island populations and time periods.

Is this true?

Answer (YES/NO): YES